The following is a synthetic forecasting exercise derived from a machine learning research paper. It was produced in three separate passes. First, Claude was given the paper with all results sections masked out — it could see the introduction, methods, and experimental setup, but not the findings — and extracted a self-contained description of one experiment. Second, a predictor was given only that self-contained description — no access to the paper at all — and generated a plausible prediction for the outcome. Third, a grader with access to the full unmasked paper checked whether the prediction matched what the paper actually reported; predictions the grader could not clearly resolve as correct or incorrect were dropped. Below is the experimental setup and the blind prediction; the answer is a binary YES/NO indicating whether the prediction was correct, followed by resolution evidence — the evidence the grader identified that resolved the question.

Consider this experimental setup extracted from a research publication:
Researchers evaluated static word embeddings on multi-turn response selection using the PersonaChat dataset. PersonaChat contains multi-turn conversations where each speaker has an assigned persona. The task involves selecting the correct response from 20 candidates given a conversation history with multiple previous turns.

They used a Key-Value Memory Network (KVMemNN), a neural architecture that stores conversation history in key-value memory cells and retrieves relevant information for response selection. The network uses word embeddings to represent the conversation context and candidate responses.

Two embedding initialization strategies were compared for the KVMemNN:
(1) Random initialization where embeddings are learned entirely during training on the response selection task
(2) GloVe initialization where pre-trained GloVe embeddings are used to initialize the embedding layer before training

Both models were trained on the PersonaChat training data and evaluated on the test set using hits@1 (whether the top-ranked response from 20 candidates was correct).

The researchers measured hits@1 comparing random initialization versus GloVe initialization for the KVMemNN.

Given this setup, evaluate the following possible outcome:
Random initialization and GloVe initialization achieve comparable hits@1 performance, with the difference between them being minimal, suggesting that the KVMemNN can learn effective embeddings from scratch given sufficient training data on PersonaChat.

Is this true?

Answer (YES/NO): NO